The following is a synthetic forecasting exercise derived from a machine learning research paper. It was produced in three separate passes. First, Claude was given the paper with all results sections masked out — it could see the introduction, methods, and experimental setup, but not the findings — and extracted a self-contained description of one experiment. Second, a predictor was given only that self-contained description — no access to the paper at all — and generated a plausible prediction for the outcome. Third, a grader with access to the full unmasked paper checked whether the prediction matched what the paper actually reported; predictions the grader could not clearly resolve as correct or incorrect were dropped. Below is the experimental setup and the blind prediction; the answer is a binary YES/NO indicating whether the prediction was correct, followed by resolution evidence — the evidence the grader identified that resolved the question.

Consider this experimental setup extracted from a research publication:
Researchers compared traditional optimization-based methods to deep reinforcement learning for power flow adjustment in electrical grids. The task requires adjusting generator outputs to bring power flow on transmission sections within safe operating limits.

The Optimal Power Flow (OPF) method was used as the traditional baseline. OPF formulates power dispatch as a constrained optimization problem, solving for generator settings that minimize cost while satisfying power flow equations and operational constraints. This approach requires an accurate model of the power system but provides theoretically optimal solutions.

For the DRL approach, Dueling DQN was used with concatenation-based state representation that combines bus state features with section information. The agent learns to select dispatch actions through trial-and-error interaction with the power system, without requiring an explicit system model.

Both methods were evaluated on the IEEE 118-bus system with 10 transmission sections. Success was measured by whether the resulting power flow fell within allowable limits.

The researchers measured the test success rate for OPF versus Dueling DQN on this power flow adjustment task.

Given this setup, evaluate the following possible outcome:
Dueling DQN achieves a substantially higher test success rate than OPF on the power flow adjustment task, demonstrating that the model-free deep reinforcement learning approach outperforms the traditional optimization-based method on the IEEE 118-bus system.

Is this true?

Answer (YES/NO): NO